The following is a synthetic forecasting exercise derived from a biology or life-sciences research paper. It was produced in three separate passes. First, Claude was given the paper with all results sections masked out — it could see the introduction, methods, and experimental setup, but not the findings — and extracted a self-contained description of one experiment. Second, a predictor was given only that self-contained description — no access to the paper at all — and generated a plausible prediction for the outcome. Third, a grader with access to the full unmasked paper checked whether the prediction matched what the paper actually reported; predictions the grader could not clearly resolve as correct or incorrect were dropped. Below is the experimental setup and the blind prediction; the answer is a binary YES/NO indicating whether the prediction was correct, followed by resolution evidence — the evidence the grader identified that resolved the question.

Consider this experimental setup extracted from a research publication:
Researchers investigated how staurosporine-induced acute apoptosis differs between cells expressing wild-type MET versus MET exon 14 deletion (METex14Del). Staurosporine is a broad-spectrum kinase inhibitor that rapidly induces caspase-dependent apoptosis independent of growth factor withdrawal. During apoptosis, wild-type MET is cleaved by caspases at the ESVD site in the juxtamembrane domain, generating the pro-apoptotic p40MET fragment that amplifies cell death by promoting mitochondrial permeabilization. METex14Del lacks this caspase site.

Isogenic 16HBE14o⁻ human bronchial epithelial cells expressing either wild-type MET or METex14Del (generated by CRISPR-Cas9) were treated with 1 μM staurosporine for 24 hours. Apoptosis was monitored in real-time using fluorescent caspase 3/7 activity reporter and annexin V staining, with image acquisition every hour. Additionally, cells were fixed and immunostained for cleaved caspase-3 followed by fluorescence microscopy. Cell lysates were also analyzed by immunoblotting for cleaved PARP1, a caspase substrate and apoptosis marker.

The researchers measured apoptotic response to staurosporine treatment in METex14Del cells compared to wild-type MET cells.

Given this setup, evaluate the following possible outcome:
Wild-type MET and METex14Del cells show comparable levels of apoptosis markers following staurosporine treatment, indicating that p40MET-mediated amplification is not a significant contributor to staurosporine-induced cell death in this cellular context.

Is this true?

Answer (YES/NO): NO